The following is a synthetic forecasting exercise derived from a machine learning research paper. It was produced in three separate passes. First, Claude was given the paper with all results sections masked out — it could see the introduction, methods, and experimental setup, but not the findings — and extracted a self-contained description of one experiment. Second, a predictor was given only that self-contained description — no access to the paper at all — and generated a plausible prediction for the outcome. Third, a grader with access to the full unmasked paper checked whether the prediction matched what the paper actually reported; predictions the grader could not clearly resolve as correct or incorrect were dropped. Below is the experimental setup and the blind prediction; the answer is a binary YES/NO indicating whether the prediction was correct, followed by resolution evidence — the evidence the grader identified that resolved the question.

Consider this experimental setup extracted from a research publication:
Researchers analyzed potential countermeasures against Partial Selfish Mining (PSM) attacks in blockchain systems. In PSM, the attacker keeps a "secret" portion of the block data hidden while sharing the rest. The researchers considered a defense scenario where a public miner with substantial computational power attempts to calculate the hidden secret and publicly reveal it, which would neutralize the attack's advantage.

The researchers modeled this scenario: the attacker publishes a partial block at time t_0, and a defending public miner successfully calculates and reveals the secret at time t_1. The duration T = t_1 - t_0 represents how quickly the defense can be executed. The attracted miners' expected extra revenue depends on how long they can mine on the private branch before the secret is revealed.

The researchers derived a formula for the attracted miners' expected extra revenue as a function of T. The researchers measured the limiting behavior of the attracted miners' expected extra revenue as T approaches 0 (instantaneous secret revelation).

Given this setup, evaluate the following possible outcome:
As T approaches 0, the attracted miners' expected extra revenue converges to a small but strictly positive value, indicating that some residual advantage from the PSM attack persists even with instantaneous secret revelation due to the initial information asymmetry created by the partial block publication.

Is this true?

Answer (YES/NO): NO